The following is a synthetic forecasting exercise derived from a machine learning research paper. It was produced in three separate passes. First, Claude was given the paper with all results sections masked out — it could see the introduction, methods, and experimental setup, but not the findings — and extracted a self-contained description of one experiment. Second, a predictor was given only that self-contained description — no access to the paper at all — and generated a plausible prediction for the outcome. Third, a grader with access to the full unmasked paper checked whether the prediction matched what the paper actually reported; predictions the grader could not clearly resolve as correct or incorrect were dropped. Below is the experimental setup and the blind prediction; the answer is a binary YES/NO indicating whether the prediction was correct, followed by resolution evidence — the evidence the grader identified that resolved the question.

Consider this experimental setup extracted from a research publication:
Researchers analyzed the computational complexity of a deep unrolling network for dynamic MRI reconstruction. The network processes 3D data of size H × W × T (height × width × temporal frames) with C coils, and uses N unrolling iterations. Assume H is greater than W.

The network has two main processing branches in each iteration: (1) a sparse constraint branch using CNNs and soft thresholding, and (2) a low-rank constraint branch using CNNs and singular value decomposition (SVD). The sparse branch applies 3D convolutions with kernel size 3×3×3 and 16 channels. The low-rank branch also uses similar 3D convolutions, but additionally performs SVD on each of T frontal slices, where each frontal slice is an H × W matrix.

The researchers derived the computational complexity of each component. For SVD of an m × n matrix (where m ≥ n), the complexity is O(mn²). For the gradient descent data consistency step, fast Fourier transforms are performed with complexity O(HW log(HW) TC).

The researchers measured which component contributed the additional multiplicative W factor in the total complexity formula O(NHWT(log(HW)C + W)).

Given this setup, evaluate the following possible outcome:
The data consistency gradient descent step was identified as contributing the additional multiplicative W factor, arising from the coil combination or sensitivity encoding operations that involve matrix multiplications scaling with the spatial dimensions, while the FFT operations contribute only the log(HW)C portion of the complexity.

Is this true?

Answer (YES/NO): NO